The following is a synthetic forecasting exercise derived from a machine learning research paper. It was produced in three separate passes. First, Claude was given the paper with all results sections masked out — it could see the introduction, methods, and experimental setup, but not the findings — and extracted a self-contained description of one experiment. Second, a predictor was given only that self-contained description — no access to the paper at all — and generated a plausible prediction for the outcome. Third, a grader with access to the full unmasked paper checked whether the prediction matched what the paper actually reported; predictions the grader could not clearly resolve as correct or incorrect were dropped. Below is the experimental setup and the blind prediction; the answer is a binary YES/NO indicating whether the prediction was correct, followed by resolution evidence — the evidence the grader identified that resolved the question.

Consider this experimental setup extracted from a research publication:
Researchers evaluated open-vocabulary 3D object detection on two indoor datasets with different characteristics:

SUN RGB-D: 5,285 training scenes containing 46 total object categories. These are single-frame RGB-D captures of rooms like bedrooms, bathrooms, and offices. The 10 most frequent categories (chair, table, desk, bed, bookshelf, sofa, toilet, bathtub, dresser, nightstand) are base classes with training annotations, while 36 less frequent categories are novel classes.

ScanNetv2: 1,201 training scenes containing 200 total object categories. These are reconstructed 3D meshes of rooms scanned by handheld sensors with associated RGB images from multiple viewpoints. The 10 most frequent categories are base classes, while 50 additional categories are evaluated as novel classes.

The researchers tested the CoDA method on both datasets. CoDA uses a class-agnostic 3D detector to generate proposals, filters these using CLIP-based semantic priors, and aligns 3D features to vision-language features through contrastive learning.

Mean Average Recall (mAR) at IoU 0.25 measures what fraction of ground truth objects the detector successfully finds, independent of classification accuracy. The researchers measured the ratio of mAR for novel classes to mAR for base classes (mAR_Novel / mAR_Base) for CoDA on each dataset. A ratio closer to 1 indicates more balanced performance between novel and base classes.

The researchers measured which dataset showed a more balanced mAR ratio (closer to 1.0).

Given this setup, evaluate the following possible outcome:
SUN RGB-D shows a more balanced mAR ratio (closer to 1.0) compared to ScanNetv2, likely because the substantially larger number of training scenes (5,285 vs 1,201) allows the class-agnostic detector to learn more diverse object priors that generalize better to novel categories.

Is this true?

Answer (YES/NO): NO